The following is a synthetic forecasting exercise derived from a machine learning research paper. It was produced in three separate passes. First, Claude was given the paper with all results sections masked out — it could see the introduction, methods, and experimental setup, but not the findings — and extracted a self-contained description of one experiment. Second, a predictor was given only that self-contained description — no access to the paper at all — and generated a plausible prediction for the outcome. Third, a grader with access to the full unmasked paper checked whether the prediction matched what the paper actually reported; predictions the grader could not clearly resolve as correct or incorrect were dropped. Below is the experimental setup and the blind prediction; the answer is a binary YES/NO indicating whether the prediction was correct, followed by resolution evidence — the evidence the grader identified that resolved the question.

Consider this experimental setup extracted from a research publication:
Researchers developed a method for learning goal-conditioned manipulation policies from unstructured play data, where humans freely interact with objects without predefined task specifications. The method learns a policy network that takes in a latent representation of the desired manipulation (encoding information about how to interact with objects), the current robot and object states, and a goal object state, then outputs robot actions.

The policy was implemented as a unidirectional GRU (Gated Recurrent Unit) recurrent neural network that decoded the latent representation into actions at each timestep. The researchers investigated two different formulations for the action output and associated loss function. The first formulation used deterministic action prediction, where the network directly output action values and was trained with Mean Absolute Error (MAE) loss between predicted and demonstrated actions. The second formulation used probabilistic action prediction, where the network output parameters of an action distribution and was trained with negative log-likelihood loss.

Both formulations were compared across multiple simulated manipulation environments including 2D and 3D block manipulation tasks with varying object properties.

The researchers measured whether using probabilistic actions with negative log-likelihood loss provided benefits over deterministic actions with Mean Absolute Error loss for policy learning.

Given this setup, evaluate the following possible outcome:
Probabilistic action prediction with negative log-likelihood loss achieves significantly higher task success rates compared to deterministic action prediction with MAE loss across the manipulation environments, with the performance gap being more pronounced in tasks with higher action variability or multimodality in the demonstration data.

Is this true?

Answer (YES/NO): NO